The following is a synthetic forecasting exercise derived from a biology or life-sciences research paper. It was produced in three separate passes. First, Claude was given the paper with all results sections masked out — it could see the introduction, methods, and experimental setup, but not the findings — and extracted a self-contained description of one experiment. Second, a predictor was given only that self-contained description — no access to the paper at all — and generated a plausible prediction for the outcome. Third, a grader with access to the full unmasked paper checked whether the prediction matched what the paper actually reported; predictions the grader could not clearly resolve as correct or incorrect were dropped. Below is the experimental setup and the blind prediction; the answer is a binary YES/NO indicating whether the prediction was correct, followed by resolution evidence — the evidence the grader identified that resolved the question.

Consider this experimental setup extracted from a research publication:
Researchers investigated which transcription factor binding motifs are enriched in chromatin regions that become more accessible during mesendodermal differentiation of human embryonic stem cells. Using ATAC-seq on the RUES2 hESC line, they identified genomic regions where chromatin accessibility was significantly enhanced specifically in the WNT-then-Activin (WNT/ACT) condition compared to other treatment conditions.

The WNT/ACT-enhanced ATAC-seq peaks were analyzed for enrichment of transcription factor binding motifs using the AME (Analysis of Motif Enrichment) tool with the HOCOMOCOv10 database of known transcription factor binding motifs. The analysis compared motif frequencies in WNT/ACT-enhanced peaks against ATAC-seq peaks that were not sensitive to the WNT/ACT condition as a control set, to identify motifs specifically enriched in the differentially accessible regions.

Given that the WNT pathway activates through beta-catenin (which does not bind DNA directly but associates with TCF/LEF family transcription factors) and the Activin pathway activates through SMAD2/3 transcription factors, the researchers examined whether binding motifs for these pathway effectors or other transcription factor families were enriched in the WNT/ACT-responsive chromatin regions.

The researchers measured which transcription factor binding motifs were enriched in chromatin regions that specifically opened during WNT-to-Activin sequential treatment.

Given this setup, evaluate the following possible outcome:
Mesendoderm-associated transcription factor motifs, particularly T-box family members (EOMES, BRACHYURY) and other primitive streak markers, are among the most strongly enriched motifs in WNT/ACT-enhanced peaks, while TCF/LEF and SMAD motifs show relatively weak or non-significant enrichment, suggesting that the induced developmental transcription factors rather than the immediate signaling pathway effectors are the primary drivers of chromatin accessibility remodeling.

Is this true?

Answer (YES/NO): YES